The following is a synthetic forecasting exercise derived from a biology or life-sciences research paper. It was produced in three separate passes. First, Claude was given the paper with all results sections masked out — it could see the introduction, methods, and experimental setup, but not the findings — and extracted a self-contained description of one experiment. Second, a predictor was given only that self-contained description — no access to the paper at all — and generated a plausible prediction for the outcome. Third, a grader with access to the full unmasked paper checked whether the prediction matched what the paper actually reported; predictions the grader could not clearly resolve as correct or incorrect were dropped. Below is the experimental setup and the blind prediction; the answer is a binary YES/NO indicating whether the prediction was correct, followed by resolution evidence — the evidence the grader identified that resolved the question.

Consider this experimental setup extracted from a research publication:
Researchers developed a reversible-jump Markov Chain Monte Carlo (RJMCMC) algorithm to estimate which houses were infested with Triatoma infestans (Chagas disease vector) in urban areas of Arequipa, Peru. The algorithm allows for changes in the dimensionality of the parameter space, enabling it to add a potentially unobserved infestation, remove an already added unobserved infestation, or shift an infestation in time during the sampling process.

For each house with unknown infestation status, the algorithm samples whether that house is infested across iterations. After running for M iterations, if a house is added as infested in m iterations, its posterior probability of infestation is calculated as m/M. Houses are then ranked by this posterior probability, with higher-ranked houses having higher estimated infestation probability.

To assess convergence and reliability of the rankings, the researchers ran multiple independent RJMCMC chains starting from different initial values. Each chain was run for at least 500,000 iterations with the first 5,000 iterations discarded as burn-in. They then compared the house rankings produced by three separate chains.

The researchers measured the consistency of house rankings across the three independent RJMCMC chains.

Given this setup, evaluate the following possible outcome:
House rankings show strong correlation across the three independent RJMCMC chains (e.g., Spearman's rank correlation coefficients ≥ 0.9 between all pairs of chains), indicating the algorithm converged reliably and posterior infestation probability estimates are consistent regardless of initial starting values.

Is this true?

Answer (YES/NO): NO